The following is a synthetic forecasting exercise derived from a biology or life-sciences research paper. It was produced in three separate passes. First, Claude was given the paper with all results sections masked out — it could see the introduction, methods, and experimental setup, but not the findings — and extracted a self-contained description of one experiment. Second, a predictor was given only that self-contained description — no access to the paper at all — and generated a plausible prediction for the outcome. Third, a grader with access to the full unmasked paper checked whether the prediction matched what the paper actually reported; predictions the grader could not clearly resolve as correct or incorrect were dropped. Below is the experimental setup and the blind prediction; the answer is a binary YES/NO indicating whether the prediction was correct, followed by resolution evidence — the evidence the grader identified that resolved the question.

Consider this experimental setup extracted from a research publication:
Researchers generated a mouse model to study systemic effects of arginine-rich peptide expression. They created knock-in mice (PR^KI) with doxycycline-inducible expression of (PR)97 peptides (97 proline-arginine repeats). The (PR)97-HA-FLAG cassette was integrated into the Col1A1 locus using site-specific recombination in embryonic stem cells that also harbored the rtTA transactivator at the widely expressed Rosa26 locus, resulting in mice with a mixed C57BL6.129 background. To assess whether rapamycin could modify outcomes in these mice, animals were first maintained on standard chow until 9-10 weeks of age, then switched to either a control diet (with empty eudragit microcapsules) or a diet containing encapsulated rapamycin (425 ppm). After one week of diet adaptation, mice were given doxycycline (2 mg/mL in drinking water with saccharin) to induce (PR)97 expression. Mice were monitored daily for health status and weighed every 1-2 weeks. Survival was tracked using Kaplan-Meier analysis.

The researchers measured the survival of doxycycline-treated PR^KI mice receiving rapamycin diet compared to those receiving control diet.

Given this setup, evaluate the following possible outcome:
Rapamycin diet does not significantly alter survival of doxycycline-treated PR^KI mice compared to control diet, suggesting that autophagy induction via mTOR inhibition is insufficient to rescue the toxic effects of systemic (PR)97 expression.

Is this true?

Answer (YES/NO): NO